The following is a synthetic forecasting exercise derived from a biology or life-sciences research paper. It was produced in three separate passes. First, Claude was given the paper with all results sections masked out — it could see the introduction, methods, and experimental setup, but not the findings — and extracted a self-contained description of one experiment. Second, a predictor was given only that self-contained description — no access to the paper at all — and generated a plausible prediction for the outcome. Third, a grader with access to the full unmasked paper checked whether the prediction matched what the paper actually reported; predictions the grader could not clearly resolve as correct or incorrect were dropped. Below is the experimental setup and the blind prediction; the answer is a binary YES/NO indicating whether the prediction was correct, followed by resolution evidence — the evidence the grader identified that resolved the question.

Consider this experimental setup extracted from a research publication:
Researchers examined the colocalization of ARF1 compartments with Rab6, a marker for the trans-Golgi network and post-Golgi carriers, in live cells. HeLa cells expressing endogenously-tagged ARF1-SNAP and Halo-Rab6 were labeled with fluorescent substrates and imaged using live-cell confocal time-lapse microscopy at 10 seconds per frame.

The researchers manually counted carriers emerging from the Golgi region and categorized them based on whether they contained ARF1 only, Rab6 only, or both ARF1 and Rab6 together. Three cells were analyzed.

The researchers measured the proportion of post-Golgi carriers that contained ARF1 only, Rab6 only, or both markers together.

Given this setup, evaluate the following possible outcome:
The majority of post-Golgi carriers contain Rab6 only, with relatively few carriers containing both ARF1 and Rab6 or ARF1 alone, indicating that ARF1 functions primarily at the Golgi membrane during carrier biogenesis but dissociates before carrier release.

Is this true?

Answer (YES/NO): NO